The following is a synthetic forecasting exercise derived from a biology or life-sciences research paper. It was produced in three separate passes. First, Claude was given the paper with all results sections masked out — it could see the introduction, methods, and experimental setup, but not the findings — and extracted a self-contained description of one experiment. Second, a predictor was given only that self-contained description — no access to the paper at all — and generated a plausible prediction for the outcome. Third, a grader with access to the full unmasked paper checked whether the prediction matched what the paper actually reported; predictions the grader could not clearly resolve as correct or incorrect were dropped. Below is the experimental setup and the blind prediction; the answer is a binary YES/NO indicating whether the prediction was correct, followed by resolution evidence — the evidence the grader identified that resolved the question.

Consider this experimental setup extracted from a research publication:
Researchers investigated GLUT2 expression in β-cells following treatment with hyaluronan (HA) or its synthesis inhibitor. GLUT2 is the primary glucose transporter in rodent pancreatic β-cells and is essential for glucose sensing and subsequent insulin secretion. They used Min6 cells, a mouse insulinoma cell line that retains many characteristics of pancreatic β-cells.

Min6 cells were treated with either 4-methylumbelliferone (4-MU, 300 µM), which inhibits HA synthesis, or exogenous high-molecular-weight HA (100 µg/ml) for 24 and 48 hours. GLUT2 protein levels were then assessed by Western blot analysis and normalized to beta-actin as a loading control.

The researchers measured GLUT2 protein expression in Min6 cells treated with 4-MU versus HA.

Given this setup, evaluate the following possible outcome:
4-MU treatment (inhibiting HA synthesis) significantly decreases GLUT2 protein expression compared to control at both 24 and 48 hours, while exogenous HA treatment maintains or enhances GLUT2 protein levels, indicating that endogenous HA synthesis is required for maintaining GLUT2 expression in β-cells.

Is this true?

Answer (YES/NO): NO